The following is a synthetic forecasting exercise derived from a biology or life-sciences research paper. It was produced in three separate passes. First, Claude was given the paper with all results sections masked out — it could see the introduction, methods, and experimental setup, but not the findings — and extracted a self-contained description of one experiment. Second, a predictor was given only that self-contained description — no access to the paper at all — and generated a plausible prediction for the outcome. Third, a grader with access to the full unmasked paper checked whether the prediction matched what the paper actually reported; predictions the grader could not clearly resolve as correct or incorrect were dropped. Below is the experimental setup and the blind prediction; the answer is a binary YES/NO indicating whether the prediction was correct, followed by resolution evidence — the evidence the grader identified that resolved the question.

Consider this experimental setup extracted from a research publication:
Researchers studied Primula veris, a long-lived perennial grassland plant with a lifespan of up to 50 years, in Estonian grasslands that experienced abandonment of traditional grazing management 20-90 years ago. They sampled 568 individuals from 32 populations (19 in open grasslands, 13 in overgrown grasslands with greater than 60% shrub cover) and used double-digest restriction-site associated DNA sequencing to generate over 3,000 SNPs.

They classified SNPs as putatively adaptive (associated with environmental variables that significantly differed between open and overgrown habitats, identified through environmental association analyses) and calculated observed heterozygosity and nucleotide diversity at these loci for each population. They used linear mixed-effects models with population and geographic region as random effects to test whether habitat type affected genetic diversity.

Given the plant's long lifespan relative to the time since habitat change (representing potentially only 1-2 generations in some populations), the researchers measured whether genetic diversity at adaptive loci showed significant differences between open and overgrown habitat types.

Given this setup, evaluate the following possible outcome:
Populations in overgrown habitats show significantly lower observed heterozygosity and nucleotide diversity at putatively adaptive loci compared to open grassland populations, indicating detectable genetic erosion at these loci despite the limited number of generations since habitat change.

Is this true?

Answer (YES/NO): NO